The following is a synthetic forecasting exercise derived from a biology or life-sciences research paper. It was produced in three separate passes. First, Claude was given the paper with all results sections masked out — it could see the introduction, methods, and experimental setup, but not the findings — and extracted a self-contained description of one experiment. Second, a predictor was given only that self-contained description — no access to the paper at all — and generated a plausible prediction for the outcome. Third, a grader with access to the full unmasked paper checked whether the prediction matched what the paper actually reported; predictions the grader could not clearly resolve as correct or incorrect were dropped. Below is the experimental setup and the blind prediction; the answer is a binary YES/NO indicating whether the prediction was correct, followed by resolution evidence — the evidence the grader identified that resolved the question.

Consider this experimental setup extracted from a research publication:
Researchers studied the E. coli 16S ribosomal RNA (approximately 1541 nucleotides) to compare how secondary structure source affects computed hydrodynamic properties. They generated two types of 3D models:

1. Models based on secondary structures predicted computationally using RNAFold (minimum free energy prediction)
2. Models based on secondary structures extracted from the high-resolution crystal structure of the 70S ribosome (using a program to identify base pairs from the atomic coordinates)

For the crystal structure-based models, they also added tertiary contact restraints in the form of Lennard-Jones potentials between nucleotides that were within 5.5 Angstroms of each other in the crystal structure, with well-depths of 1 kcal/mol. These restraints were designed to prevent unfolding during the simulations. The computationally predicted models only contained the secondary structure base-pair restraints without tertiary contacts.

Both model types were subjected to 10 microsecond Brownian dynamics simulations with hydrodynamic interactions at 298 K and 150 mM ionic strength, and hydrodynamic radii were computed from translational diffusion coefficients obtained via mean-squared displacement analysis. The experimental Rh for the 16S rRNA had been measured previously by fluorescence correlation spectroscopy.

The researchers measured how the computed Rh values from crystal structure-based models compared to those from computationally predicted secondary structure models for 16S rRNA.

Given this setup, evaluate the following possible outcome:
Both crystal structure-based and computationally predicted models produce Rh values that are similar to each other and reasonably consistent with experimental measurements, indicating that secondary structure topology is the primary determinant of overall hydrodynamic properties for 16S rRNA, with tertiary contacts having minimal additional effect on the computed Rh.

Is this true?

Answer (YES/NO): NO